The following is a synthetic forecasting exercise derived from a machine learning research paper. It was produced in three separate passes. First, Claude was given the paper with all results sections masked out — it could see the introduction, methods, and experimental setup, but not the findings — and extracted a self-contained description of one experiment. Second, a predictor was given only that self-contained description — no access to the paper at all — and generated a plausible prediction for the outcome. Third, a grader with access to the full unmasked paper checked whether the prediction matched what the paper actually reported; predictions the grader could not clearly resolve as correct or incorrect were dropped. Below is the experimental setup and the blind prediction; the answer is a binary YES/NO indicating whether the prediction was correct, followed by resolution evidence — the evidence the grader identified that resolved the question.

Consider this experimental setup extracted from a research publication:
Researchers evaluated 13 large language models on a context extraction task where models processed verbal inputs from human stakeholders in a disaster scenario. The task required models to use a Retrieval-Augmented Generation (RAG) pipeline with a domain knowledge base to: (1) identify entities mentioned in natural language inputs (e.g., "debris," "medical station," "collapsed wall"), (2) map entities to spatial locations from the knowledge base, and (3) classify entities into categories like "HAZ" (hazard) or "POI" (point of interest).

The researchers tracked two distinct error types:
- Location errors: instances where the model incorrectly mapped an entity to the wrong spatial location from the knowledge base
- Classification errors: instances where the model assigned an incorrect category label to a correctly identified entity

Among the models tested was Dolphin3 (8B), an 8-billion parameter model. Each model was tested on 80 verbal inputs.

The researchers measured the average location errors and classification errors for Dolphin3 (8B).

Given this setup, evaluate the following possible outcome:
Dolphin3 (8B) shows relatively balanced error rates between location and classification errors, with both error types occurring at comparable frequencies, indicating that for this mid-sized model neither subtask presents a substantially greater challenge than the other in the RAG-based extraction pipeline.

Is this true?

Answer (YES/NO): NO